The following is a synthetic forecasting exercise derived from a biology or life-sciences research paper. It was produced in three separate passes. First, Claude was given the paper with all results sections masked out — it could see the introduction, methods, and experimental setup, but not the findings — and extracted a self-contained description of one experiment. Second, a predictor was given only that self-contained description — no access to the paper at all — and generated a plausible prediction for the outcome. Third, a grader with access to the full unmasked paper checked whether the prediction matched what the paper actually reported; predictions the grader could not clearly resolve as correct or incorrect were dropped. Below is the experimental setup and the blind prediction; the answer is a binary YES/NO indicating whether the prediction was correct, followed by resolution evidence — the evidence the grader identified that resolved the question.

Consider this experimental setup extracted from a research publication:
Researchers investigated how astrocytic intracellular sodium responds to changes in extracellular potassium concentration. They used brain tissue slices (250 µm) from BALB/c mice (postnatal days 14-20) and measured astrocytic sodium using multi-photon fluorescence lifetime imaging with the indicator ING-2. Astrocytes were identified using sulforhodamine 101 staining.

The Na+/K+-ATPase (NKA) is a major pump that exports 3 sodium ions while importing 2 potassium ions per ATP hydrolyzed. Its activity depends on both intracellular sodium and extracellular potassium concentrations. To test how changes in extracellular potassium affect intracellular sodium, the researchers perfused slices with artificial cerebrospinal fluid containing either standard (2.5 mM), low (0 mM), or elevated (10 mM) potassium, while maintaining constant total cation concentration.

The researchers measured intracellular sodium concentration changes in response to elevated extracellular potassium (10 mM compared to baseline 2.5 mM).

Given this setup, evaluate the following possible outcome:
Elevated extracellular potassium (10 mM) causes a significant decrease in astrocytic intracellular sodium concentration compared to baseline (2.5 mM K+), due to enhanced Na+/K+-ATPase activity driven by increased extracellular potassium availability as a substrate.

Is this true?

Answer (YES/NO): YES